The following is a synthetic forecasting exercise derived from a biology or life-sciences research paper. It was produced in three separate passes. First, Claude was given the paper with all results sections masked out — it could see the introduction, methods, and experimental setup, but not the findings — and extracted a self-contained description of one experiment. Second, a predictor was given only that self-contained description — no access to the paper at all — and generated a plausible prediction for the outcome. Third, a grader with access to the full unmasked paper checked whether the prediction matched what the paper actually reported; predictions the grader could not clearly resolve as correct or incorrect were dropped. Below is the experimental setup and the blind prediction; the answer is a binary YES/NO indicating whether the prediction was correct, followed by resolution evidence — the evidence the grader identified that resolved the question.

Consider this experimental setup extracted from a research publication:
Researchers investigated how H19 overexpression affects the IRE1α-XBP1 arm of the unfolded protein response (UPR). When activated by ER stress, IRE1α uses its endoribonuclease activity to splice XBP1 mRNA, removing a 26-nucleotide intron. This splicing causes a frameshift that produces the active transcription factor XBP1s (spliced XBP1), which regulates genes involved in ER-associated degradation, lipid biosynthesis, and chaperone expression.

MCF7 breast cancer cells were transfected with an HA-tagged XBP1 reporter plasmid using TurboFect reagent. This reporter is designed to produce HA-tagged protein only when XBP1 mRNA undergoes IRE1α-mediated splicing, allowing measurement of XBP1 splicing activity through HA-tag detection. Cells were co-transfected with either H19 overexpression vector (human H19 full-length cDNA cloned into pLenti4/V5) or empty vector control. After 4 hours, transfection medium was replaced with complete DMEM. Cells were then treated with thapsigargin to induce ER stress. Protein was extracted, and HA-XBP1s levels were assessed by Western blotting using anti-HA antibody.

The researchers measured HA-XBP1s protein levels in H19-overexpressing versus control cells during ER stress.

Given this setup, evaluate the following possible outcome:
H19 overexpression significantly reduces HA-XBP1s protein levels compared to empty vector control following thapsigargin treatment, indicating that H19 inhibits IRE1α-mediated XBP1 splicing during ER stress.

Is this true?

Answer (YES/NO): YES